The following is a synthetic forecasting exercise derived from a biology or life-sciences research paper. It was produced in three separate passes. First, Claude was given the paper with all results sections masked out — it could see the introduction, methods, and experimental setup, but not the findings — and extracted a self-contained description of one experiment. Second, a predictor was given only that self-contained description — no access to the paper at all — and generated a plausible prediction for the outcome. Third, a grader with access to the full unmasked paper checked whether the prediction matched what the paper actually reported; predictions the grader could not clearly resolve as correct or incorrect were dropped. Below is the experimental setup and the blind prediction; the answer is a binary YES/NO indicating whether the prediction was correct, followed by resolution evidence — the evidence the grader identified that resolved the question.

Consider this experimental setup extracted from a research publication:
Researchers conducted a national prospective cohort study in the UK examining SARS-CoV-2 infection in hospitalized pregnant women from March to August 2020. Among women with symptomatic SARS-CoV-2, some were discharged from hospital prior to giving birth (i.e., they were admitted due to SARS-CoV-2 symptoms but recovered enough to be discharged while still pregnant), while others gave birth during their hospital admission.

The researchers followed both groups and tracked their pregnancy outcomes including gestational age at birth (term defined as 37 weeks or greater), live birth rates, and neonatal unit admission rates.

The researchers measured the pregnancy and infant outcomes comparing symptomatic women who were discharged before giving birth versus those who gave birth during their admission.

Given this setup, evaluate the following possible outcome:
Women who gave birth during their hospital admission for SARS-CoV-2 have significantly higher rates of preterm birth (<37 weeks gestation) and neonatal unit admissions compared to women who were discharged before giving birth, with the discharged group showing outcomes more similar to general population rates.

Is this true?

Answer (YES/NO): YES